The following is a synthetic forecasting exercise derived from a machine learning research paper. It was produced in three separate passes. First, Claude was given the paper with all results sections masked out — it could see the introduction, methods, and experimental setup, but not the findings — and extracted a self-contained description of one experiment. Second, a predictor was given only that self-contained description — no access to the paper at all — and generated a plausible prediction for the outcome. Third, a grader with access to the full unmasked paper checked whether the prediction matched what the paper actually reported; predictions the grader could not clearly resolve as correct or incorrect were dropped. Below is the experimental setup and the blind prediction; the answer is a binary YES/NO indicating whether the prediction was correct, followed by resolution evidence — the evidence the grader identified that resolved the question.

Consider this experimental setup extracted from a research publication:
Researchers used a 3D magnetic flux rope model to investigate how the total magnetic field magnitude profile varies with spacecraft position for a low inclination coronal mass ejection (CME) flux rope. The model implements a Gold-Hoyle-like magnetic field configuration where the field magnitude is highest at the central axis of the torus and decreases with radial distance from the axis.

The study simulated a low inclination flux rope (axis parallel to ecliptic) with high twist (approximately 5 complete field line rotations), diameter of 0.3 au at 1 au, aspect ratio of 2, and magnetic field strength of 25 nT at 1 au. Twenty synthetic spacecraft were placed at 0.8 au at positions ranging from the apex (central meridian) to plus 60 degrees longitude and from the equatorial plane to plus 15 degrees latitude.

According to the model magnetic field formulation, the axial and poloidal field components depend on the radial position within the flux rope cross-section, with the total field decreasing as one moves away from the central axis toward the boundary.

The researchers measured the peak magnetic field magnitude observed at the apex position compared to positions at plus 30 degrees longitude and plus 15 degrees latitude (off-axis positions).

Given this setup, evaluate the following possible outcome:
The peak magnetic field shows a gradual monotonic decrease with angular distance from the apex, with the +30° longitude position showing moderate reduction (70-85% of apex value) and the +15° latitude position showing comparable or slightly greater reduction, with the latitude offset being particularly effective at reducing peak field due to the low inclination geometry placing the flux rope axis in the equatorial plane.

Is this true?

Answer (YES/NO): NO